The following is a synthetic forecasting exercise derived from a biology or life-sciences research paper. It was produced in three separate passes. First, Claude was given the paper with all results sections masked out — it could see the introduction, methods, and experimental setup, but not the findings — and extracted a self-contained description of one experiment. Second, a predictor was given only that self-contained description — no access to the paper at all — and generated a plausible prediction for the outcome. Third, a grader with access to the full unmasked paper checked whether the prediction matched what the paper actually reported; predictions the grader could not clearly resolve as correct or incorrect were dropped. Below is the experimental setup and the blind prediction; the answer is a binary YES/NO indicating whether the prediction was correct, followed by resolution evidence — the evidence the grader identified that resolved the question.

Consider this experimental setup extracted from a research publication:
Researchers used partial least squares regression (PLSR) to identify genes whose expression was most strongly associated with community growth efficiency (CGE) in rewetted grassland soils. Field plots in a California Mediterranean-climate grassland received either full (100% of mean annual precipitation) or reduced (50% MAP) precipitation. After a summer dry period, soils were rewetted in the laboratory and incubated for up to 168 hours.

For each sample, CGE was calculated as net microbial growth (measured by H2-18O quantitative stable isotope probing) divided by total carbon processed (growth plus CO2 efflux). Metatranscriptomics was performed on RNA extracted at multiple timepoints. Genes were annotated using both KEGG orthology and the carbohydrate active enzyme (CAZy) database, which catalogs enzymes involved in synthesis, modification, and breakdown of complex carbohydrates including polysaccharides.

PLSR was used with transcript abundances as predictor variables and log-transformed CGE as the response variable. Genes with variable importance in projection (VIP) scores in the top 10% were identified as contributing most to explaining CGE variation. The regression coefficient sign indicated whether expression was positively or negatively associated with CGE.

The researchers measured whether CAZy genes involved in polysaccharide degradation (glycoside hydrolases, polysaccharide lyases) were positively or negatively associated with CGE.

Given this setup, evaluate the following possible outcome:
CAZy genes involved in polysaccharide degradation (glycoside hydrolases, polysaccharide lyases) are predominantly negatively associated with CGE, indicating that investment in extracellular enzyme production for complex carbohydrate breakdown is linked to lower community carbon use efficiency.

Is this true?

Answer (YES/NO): YES